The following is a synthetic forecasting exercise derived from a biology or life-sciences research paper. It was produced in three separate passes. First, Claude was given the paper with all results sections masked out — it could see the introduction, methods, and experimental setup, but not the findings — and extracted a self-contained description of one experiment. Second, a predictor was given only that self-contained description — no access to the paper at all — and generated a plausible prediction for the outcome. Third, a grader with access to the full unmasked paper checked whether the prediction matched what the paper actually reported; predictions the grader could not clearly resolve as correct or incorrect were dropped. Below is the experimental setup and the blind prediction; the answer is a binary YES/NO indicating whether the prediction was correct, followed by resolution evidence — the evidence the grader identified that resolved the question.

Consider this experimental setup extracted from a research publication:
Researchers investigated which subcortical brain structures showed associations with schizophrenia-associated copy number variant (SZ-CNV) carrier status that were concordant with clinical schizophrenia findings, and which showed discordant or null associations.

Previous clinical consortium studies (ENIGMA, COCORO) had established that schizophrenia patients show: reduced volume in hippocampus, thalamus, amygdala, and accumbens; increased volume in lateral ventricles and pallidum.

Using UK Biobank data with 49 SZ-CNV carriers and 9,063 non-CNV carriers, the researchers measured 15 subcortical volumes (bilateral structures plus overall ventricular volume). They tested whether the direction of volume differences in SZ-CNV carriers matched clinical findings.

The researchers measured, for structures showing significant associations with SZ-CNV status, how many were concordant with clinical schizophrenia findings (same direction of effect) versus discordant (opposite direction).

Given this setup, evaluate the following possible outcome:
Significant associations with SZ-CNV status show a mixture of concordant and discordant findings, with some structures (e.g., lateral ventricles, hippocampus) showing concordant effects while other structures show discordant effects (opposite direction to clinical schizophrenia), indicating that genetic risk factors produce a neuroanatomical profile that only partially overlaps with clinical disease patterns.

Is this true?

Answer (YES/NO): NO